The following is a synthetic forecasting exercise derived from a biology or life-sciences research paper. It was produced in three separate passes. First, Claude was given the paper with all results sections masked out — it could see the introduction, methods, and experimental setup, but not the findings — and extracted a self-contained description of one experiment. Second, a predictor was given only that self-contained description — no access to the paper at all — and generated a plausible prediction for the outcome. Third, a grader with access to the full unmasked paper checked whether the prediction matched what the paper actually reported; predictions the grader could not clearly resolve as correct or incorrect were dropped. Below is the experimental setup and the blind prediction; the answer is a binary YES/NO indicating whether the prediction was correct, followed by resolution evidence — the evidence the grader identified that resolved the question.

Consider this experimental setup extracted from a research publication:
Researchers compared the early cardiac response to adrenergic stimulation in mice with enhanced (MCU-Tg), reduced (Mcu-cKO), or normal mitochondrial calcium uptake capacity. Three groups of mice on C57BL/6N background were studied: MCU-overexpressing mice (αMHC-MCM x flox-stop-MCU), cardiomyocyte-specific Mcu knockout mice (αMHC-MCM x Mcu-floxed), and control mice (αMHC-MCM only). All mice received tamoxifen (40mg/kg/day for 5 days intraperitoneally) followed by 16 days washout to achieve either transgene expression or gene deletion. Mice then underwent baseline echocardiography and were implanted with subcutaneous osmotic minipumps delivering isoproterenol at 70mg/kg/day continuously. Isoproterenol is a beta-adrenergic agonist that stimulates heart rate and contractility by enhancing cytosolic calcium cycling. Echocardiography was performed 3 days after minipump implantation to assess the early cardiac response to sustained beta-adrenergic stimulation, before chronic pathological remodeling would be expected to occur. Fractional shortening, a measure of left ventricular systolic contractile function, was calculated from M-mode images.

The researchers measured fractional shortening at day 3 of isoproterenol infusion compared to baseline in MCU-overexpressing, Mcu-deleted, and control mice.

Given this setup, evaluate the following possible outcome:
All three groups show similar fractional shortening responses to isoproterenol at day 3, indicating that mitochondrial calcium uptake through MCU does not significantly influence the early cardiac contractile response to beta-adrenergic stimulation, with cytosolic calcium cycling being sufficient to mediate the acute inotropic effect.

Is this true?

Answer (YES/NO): NO